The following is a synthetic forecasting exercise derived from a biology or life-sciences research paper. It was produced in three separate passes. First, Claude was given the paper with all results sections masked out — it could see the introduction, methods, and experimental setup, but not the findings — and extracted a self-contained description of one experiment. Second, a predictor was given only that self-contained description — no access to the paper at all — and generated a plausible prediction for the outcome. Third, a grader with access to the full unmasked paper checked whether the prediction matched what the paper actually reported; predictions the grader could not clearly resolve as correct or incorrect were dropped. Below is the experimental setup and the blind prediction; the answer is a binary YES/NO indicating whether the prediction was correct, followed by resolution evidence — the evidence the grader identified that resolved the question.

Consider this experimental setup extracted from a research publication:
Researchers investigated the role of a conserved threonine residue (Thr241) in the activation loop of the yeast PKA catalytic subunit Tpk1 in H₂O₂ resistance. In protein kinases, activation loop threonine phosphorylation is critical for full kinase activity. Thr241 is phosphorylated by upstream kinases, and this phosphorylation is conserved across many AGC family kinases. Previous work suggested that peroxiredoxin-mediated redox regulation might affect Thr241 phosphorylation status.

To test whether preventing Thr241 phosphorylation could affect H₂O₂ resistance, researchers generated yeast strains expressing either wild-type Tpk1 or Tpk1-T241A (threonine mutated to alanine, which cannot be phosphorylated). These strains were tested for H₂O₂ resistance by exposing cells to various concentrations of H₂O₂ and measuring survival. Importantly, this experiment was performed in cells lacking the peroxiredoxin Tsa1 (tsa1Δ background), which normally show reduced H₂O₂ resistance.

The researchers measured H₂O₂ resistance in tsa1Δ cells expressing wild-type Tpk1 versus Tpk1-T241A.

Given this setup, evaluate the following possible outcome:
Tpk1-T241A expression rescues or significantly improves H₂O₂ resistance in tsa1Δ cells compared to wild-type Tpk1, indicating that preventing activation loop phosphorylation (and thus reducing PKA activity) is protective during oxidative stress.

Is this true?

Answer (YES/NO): YES